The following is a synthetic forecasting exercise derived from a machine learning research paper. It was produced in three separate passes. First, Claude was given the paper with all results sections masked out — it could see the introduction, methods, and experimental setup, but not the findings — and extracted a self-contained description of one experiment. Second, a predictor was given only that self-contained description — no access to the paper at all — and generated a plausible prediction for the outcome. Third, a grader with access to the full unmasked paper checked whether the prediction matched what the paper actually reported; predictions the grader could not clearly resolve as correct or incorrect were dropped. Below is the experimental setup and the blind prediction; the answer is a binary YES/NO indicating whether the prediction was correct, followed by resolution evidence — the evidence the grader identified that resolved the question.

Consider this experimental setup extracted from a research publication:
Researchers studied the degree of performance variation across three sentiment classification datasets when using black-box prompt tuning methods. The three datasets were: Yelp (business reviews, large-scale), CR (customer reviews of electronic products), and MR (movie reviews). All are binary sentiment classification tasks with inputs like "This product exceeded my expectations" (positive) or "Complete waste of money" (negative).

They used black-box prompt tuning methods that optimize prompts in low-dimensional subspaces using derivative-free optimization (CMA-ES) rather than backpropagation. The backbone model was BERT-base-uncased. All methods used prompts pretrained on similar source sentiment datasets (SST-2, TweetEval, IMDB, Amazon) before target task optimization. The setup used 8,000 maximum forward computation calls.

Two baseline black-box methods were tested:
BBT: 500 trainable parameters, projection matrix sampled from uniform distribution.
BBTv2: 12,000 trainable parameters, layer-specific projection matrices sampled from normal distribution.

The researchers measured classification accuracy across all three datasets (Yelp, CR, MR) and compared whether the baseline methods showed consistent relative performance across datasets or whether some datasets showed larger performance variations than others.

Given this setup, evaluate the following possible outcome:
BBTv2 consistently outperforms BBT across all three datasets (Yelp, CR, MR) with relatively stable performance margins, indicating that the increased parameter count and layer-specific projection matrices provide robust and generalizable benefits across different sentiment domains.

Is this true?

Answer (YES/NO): NO